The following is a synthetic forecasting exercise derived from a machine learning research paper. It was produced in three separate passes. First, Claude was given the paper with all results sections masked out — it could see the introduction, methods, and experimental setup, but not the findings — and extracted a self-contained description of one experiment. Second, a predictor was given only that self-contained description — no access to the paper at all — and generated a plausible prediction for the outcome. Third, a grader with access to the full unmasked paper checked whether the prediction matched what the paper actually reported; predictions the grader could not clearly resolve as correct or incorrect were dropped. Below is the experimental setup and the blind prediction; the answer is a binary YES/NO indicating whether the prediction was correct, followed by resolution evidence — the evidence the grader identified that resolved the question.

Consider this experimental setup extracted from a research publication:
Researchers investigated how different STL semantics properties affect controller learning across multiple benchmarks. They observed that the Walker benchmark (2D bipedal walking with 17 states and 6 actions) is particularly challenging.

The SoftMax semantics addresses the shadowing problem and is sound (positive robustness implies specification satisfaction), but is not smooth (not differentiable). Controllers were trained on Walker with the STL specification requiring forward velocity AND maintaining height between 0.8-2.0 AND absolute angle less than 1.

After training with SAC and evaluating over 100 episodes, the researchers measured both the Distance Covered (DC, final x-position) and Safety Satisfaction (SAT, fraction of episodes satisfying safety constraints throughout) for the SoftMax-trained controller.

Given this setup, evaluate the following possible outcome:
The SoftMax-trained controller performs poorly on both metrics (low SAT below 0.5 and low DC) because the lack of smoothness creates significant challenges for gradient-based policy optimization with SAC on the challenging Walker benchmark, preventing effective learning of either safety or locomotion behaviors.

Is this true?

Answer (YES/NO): NO